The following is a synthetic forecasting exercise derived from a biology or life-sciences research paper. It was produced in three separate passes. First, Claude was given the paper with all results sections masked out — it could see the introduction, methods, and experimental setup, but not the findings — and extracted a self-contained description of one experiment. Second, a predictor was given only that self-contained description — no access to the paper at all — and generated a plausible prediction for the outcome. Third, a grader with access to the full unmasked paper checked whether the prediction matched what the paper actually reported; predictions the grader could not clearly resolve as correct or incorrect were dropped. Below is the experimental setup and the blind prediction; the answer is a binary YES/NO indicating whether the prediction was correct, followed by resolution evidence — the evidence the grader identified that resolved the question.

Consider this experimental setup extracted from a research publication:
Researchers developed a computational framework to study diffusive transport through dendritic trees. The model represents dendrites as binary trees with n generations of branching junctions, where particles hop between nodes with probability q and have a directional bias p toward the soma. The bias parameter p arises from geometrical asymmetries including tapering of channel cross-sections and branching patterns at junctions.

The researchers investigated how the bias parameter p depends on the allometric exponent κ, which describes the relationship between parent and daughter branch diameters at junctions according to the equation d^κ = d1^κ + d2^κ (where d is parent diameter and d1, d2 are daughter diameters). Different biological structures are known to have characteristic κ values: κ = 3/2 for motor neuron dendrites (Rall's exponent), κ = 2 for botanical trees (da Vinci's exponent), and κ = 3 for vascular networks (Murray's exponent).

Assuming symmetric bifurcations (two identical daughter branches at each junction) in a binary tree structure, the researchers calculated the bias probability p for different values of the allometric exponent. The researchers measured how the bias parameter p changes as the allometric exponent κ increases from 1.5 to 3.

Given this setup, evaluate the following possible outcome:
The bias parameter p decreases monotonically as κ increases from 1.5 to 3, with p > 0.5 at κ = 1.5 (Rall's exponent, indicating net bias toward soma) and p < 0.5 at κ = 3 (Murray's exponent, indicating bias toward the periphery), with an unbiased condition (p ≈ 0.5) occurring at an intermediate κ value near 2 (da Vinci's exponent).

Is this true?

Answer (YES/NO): YES